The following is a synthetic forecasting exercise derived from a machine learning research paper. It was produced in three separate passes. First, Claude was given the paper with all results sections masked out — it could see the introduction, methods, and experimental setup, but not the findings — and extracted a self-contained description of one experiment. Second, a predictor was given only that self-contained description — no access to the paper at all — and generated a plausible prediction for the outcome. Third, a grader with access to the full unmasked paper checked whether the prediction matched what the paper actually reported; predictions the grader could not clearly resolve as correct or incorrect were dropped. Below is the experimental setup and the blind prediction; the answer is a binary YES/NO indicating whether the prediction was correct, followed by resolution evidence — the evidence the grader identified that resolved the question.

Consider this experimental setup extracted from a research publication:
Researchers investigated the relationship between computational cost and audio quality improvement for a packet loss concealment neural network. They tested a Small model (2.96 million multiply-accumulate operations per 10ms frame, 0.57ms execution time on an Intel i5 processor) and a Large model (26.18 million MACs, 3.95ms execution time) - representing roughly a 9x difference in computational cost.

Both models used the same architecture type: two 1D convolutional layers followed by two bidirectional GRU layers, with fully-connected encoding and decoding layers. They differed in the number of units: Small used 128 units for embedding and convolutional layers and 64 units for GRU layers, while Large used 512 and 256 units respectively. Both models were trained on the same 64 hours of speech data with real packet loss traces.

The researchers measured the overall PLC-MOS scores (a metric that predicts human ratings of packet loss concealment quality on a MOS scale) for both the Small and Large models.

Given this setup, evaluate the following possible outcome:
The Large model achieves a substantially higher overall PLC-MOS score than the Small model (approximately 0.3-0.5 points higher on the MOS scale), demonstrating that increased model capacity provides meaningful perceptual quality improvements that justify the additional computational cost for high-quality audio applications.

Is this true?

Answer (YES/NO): NO